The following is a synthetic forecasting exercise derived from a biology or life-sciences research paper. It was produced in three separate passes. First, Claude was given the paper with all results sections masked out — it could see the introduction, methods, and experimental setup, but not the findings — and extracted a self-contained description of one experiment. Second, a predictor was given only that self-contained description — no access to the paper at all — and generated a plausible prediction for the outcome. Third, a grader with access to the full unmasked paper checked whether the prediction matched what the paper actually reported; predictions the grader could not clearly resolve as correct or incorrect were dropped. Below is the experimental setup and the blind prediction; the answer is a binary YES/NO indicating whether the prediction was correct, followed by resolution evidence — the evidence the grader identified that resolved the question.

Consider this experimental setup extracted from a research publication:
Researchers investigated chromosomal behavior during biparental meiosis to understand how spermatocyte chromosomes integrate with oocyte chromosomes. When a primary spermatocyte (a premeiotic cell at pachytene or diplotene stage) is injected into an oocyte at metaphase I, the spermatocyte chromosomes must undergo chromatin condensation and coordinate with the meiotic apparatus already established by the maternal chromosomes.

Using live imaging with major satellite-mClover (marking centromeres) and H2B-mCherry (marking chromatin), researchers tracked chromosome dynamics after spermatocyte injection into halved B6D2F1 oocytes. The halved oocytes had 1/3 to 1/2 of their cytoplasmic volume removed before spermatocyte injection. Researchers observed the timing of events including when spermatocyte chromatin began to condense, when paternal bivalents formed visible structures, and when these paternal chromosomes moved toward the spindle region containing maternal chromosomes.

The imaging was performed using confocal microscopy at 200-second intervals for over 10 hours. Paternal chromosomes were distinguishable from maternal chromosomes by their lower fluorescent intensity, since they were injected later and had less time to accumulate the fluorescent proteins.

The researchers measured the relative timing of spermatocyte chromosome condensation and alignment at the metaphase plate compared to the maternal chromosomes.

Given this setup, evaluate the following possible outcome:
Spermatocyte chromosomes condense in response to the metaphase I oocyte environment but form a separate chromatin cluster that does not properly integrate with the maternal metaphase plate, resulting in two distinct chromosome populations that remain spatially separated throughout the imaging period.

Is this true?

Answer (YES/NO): NO